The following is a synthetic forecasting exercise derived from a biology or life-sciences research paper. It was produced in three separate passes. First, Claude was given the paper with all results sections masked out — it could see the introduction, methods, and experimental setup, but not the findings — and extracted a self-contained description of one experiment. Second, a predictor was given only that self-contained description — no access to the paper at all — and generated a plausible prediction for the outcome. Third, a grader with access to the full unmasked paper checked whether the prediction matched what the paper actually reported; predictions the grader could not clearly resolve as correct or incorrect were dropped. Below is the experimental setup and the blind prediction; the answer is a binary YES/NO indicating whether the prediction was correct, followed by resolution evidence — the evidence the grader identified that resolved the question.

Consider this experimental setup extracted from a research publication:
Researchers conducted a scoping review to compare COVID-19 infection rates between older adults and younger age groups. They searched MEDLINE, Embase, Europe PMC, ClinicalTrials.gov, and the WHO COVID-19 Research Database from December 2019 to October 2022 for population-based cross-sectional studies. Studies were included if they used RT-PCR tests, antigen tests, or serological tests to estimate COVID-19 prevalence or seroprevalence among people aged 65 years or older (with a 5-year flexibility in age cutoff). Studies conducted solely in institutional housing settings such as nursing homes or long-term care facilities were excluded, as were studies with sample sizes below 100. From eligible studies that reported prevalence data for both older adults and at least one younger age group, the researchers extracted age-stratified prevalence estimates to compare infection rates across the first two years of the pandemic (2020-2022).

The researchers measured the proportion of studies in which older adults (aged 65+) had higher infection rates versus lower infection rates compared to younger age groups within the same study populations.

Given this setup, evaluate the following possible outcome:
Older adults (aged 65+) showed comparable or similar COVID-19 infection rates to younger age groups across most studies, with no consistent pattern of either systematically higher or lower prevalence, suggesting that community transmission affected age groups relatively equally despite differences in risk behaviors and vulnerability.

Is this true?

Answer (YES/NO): NO